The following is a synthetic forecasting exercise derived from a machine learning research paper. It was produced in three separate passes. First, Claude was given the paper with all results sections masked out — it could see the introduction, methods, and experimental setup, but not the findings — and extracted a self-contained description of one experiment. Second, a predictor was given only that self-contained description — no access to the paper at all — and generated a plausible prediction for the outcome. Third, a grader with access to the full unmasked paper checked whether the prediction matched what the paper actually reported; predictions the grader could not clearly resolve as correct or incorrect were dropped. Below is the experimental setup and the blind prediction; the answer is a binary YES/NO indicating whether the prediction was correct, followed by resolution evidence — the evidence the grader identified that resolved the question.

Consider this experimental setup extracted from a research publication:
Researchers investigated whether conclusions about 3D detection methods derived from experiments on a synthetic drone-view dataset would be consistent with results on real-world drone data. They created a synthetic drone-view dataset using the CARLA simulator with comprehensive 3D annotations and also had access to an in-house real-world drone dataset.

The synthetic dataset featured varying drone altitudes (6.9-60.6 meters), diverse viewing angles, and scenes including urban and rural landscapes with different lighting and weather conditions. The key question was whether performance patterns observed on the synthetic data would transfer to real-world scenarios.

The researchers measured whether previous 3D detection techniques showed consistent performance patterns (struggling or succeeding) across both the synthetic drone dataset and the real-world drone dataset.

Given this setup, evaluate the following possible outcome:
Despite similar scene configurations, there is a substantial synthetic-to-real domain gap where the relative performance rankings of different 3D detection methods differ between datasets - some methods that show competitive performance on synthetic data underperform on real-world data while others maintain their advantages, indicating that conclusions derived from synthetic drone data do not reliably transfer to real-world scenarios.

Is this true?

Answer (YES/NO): NO